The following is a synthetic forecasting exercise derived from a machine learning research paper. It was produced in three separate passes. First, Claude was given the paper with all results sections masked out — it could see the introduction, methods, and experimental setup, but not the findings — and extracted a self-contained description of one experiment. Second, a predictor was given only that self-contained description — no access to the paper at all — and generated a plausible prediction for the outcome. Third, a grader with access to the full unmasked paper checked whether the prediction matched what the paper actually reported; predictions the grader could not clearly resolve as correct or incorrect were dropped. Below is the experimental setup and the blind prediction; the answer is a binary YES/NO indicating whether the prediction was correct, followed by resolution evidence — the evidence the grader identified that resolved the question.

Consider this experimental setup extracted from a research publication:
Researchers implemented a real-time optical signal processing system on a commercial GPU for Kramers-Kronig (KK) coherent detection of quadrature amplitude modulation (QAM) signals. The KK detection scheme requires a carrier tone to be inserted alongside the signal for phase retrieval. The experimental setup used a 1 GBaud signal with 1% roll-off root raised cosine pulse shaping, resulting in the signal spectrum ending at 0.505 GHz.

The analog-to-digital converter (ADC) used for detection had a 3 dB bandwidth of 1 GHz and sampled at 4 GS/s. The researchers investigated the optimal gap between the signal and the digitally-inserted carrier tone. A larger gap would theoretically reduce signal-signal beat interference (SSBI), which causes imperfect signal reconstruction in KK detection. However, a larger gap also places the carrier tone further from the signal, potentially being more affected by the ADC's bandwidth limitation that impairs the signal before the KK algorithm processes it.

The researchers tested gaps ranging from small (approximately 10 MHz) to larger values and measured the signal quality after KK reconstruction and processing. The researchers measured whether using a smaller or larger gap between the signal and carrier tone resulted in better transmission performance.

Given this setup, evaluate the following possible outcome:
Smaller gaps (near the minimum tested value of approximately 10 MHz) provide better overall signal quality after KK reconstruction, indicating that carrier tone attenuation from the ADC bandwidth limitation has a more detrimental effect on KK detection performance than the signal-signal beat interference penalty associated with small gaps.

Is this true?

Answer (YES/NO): YES